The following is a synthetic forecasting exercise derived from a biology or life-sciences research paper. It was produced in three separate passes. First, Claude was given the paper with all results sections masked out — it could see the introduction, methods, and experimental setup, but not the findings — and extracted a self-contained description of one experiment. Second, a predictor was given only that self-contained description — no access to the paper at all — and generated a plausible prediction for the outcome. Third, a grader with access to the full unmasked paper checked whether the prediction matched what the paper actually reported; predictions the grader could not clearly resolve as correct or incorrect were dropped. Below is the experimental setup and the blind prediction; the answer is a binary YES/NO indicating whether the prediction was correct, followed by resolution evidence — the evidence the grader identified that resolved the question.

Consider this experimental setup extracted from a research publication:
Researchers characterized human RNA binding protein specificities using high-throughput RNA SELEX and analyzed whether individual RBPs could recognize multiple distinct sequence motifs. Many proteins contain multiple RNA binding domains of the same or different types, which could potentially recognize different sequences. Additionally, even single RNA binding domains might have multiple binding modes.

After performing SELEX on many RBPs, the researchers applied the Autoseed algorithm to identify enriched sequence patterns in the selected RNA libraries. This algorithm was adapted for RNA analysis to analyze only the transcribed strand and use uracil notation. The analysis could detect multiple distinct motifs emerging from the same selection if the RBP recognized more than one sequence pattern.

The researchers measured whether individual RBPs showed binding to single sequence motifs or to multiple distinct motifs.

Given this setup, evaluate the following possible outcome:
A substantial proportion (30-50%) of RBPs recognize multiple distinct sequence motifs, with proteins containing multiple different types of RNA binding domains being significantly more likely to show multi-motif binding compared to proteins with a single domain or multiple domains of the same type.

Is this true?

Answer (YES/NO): NO